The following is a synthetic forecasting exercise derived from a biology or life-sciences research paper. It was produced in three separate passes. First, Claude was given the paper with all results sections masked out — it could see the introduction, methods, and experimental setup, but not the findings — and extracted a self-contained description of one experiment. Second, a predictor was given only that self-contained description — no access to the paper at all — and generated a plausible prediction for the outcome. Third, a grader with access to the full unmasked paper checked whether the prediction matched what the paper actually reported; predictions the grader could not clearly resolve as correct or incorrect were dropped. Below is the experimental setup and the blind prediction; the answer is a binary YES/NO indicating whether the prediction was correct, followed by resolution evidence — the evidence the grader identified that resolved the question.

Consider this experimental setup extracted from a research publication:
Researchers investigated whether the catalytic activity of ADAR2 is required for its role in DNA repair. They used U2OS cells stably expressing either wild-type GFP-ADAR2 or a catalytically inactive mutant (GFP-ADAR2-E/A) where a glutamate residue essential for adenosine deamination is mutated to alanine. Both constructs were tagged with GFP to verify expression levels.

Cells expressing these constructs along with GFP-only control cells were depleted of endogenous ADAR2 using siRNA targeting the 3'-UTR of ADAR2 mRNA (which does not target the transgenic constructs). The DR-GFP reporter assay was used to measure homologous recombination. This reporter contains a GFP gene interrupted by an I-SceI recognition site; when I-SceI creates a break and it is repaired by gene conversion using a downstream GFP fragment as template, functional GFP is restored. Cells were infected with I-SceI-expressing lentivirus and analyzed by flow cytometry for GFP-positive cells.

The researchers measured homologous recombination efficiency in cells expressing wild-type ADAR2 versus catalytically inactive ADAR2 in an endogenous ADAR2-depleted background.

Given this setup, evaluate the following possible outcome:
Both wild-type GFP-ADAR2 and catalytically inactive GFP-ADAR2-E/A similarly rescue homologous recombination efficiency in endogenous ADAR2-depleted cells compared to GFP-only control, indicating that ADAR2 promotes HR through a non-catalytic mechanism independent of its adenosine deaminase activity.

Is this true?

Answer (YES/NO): NO